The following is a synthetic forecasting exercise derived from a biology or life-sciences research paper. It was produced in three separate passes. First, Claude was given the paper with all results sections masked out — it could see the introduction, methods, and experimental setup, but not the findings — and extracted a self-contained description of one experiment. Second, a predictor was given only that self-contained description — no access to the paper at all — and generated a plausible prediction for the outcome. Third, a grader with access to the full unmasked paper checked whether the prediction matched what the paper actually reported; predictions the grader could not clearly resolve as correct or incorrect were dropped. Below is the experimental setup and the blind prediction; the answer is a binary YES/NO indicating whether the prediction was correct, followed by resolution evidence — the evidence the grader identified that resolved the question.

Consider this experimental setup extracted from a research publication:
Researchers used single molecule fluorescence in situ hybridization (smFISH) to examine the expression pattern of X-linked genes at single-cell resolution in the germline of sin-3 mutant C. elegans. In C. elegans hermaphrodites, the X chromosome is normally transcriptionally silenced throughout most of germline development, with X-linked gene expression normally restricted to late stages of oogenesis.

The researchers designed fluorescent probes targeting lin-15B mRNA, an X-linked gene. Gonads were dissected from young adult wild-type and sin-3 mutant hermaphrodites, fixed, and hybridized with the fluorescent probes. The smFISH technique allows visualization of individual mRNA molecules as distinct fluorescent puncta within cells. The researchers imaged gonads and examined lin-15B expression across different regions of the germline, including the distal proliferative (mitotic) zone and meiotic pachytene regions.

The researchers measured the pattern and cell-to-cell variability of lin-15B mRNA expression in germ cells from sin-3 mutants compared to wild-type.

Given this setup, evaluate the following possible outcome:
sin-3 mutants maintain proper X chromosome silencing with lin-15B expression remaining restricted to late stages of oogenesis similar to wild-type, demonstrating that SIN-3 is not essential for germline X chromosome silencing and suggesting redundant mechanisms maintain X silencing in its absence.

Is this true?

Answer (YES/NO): NO